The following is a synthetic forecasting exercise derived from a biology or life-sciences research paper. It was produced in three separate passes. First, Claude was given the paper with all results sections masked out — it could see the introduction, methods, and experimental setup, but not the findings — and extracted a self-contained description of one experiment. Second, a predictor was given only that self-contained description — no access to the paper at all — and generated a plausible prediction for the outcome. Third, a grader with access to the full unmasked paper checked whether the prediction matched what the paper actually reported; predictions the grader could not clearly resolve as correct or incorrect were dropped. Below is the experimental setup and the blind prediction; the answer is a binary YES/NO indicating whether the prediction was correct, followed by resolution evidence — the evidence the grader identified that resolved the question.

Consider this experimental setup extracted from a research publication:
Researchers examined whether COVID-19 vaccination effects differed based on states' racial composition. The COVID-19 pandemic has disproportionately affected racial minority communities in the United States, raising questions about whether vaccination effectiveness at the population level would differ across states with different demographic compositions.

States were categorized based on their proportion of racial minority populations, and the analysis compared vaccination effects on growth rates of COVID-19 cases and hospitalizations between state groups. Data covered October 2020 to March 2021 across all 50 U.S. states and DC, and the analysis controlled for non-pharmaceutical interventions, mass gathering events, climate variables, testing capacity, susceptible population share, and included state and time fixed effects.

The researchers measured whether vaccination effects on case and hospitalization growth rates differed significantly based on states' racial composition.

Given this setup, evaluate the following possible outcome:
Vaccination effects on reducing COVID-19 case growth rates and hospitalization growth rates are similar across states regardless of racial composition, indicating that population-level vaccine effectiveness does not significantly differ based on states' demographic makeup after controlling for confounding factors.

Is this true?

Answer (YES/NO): YES